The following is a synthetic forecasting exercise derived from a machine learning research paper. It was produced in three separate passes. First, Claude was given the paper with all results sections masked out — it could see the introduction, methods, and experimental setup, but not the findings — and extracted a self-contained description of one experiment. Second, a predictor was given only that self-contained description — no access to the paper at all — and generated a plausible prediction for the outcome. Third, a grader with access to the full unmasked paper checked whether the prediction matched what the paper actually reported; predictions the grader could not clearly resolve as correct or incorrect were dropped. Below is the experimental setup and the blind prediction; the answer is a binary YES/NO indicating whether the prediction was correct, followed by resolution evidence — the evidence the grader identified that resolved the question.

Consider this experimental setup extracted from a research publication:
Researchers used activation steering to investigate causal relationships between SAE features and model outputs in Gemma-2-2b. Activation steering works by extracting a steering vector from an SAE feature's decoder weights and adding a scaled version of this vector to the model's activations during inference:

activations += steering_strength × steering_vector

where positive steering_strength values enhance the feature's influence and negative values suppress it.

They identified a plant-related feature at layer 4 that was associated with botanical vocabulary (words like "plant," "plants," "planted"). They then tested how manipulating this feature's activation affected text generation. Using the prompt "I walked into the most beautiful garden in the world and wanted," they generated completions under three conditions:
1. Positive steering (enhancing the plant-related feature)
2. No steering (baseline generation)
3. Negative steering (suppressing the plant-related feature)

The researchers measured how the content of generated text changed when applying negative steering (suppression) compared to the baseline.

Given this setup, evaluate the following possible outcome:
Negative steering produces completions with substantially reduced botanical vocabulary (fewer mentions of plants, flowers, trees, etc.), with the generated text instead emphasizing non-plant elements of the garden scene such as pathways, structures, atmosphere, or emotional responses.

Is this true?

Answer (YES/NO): YES